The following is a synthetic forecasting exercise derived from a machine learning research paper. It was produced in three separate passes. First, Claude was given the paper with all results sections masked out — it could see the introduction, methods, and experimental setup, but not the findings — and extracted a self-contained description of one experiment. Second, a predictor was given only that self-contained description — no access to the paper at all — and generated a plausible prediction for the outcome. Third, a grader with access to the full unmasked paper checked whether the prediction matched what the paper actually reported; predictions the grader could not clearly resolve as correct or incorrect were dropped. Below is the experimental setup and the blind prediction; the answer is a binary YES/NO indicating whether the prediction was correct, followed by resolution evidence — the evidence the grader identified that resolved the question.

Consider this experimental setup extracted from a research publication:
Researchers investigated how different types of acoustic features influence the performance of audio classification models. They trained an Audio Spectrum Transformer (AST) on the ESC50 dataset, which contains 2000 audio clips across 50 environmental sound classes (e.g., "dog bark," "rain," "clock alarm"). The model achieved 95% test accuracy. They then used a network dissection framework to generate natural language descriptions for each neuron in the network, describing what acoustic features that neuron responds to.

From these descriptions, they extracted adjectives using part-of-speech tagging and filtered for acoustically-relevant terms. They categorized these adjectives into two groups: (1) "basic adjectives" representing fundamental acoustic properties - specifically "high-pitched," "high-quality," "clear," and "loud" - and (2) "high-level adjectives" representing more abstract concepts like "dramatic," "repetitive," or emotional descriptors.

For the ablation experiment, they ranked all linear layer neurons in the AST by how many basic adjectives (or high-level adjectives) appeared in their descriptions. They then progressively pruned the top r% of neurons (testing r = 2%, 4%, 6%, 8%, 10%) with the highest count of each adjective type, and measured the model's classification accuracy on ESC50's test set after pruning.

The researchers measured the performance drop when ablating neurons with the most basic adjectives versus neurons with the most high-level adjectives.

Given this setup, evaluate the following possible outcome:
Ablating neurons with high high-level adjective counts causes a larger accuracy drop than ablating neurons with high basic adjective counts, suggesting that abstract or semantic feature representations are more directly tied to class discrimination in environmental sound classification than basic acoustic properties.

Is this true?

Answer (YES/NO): NO